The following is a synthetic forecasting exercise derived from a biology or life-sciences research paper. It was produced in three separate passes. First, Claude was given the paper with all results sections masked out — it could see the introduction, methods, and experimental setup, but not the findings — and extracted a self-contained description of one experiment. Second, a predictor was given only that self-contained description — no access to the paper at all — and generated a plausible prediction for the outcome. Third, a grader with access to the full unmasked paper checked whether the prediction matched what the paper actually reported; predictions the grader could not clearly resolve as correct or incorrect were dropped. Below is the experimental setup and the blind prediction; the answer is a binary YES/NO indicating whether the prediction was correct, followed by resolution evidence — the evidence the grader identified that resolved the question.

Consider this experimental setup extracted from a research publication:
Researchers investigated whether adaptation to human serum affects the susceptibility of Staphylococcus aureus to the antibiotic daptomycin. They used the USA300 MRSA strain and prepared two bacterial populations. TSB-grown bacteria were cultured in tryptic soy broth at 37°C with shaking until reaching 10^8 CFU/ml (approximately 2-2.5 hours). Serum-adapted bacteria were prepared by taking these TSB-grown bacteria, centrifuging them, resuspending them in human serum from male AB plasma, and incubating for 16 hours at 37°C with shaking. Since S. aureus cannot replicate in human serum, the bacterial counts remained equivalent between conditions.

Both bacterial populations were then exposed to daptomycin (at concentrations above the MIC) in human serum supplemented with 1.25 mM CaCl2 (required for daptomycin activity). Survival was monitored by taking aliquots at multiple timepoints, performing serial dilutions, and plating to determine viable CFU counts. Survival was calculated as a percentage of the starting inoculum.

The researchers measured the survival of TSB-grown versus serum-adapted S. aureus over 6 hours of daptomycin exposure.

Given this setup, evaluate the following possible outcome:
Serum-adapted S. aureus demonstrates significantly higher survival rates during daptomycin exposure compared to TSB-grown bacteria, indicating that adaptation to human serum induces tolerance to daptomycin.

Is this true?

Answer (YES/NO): YES